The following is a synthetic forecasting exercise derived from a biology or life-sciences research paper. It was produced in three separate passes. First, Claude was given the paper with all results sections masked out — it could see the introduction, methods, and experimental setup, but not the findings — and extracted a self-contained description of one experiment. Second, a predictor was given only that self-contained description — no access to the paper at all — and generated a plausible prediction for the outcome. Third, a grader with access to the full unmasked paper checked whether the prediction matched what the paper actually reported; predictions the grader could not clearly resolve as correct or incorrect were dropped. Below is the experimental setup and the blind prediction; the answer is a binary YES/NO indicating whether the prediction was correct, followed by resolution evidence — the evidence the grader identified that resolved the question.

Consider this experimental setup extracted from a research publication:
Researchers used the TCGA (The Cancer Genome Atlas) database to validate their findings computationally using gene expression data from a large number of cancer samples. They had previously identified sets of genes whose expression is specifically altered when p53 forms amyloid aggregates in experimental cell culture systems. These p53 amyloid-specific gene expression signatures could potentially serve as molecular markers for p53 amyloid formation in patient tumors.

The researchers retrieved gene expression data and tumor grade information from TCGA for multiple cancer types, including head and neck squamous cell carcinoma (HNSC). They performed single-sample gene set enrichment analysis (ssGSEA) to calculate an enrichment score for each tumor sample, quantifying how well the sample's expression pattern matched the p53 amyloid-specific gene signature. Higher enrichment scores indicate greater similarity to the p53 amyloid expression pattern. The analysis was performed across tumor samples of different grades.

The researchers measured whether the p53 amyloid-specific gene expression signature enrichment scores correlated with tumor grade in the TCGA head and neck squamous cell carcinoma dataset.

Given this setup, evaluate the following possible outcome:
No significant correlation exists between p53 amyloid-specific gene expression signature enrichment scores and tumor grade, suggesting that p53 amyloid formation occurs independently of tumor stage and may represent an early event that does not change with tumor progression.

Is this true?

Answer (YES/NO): NO